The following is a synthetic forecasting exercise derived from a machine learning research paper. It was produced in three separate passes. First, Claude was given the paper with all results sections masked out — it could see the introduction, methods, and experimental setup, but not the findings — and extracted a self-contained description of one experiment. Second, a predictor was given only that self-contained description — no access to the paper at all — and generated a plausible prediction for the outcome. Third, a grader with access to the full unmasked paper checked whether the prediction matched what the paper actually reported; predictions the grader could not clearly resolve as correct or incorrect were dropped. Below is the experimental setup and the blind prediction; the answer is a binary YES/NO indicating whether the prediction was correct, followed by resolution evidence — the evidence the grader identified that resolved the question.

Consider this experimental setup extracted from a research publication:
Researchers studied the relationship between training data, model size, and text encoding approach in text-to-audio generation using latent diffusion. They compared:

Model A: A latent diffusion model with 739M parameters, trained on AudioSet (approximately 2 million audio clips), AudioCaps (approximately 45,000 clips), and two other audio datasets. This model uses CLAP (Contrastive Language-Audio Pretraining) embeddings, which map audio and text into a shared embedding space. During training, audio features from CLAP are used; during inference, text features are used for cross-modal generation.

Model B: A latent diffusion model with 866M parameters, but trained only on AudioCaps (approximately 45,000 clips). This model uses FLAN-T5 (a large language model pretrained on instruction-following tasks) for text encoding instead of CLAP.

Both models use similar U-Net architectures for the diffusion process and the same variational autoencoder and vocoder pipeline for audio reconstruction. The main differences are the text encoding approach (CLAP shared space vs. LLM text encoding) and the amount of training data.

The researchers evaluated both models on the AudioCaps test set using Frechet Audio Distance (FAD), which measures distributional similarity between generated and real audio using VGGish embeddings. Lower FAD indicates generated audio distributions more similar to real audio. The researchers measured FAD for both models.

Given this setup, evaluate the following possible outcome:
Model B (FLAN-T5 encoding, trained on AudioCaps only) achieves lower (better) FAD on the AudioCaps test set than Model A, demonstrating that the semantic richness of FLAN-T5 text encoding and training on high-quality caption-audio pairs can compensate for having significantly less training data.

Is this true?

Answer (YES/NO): YES